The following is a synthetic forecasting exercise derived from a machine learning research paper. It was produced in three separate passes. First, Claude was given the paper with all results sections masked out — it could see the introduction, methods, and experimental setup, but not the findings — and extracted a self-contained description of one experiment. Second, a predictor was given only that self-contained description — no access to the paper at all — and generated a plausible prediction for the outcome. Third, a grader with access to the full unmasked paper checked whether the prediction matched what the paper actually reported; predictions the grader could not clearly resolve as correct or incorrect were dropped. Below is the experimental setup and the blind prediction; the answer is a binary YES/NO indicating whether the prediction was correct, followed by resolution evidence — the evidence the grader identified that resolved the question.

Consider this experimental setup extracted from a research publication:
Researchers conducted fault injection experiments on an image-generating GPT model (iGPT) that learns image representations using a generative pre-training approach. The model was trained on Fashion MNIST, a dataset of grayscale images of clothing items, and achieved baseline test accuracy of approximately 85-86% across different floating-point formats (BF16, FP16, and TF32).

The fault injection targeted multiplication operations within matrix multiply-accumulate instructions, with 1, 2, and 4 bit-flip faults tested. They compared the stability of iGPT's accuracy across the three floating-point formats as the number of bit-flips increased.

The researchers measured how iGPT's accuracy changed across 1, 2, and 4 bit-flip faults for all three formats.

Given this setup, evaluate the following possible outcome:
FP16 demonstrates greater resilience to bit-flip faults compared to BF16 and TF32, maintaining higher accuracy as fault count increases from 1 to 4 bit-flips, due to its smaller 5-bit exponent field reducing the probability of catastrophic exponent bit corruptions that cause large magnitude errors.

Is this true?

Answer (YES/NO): NO